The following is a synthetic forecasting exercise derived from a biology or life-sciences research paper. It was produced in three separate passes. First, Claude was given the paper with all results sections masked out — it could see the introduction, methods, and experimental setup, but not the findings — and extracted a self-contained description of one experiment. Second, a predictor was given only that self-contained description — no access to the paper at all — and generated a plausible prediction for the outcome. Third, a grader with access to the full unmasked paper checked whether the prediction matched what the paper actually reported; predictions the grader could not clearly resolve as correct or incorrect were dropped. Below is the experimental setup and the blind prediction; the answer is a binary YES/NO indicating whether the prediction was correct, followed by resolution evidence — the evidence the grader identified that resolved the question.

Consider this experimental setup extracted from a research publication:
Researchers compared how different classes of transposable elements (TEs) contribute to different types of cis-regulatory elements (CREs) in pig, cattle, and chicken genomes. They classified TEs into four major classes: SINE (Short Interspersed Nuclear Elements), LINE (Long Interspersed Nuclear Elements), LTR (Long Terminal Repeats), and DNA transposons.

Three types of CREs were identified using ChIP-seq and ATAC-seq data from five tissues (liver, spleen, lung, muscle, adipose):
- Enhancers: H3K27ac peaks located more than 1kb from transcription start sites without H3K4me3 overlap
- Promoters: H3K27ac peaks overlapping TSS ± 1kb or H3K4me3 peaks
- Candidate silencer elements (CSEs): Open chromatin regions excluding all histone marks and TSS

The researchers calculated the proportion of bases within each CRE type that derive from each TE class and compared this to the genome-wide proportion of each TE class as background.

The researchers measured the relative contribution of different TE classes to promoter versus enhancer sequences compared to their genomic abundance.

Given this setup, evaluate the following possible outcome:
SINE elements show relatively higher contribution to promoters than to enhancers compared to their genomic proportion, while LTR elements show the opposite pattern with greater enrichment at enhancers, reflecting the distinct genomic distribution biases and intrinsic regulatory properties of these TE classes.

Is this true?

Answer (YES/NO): NO